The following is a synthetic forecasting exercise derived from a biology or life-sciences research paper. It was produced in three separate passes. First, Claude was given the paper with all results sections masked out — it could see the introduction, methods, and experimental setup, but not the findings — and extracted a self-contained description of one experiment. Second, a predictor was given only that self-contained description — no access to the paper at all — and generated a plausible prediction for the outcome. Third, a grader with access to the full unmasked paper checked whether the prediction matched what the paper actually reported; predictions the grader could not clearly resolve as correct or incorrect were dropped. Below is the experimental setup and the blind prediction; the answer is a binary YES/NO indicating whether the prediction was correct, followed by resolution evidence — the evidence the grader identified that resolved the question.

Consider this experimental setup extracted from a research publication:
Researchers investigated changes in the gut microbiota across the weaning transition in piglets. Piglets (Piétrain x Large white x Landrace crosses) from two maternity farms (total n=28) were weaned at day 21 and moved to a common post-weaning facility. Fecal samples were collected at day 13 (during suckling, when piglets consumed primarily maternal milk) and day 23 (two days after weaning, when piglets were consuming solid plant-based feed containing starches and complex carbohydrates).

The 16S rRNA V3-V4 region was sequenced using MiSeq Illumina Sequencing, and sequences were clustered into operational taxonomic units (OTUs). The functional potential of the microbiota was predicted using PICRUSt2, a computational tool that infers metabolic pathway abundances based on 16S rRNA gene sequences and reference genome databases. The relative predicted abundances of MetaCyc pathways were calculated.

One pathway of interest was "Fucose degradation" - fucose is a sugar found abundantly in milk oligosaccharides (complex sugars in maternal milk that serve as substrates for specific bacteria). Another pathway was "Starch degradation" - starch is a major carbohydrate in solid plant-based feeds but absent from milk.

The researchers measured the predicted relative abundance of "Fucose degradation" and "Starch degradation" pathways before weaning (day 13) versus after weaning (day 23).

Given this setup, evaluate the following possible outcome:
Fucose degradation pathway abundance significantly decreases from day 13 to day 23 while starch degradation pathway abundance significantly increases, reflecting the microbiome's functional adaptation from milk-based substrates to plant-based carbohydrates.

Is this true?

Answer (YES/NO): YES